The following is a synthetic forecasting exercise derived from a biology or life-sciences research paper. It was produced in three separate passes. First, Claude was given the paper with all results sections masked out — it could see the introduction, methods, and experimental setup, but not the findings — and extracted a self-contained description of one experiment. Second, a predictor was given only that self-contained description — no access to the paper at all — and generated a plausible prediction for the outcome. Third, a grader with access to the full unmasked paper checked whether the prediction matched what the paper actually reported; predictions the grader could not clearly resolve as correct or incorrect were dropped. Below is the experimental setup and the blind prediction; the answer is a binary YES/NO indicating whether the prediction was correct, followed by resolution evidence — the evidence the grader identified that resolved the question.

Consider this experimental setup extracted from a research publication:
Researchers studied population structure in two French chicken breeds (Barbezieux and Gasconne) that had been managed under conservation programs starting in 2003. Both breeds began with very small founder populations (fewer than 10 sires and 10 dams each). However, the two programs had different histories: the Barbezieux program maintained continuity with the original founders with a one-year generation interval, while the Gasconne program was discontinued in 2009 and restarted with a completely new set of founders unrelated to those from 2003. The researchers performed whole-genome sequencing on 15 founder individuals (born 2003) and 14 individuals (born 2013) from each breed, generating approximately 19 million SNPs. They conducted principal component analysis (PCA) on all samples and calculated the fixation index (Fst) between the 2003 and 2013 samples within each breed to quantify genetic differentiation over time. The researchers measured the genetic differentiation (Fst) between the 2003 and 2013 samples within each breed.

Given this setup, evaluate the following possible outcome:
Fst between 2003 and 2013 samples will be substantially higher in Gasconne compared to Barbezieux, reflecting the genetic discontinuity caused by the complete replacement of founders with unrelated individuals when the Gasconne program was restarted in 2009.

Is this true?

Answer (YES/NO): YES